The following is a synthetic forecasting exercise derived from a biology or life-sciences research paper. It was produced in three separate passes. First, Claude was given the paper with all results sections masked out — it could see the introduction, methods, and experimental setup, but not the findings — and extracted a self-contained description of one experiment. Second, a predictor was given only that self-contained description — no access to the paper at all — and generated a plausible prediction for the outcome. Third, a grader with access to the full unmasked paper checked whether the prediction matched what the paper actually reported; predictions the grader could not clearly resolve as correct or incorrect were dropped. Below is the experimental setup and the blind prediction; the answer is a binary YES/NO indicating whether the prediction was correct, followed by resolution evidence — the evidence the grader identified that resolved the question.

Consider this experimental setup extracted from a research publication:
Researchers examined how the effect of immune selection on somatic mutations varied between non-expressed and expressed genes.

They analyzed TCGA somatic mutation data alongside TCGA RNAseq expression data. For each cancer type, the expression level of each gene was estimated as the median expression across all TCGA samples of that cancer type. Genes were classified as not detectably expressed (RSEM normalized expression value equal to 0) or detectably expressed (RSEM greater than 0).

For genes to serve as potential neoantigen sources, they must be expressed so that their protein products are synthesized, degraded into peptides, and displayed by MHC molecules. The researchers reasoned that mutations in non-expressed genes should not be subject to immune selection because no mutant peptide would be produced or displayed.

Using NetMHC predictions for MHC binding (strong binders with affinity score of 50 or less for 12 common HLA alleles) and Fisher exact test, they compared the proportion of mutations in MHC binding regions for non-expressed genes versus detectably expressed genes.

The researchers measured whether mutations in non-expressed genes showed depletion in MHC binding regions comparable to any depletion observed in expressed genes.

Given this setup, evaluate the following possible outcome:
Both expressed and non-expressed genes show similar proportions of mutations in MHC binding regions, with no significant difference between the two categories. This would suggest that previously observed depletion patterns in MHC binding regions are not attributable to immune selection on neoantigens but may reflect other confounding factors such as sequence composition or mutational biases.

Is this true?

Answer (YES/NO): NO